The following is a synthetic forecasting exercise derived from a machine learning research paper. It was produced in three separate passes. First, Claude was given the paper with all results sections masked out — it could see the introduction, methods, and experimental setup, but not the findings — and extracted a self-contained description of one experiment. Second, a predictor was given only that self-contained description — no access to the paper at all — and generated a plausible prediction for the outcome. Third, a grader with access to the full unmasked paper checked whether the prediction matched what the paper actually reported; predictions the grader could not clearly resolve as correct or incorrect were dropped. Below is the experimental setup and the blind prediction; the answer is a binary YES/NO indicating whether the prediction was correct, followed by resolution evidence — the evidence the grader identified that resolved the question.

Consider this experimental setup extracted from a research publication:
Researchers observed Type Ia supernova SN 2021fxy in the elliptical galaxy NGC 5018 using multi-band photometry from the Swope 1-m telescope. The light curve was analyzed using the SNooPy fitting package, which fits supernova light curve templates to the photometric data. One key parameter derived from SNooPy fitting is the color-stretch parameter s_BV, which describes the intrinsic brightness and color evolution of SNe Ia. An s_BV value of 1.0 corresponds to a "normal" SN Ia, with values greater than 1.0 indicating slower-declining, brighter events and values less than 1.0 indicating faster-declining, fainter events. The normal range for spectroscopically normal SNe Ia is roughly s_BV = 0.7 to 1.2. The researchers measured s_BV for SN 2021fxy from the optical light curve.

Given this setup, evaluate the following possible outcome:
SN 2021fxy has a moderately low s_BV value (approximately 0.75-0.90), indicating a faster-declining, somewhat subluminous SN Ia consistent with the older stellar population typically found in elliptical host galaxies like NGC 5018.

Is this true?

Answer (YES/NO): NO